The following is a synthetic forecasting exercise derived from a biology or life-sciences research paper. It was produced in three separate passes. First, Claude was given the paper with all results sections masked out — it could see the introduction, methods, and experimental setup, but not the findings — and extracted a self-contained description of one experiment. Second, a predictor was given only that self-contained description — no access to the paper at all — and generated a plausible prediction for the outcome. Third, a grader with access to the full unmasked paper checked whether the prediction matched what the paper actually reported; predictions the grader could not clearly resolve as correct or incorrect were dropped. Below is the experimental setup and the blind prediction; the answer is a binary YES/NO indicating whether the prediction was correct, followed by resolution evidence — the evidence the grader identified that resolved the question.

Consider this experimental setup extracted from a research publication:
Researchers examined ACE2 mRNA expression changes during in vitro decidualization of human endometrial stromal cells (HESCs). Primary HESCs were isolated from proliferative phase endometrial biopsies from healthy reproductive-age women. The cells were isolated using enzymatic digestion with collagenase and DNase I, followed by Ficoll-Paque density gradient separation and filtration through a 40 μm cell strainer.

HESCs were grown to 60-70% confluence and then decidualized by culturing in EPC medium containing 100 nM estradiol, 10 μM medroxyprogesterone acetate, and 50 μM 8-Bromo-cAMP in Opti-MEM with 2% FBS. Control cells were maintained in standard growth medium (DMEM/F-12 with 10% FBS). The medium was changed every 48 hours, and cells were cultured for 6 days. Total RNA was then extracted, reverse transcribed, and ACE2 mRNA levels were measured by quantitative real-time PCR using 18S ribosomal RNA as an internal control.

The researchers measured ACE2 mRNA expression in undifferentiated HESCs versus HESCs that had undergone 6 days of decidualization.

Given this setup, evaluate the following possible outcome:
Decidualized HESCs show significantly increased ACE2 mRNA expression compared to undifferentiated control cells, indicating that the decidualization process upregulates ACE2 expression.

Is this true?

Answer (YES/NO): YES